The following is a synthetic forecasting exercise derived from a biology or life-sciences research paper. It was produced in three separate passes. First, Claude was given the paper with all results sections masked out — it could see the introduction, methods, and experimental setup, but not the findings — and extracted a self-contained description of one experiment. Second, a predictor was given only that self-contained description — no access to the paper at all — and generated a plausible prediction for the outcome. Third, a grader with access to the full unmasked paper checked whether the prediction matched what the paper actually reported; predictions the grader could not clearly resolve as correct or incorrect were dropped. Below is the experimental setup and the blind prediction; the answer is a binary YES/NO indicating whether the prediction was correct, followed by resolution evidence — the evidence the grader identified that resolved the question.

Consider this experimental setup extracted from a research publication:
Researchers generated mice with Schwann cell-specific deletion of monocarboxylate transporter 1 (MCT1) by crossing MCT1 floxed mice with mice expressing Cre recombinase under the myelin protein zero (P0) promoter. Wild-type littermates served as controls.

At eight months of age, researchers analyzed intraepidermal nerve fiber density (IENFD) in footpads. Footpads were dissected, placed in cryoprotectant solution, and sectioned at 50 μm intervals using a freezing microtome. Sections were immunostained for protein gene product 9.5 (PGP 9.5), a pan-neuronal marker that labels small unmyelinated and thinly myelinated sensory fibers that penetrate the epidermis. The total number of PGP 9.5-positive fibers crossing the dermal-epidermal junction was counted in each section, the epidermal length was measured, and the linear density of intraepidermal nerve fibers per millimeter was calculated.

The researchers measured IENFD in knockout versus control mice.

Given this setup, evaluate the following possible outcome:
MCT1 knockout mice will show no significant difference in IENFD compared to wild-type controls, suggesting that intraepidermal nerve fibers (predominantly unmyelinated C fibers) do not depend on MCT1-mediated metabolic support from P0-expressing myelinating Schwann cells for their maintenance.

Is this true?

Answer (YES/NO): YES